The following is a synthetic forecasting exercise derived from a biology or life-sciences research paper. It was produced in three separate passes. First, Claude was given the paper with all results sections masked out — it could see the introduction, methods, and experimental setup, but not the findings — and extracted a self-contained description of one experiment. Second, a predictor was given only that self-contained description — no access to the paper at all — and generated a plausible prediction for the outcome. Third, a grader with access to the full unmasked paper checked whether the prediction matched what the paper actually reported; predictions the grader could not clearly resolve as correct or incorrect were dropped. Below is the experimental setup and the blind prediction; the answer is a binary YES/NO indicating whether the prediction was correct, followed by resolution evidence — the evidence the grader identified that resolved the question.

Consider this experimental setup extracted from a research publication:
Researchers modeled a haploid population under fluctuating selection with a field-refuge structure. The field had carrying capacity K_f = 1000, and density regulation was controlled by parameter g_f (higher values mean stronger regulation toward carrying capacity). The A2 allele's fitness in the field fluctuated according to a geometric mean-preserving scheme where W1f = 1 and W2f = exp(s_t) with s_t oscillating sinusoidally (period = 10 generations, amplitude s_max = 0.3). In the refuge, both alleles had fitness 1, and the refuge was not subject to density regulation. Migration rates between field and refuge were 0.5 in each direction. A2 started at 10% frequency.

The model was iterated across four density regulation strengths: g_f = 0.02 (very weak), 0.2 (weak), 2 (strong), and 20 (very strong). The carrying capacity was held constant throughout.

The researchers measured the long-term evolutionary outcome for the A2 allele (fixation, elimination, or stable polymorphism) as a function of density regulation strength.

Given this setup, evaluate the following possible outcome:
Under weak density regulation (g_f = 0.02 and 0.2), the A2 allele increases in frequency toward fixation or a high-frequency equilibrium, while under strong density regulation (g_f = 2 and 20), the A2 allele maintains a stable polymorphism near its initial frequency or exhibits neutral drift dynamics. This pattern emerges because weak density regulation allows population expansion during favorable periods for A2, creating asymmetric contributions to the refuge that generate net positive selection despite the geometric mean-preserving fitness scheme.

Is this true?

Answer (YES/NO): NO